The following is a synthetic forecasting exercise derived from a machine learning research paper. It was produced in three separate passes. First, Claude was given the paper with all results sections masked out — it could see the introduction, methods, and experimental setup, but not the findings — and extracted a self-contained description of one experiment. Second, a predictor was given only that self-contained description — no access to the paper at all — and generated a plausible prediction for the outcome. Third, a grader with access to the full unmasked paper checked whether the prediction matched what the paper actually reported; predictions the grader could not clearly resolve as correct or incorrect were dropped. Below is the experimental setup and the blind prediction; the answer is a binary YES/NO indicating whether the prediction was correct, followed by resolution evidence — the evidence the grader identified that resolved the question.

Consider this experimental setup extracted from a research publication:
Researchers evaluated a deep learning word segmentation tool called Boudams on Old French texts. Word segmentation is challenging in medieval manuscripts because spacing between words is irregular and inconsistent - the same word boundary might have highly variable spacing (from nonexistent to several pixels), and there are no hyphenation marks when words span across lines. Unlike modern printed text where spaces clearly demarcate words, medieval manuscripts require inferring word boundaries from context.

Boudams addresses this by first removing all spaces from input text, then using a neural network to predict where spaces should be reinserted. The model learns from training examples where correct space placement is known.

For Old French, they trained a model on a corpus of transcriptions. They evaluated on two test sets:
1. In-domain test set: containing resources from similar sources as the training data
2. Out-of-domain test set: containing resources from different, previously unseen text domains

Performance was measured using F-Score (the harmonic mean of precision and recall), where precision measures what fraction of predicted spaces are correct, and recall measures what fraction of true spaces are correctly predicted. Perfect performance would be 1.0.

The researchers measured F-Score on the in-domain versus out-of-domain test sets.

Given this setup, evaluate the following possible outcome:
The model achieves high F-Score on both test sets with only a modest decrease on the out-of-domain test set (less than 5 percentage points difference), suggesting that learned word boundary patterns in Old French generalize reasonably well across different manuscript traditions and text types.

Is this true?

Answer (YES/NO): YES